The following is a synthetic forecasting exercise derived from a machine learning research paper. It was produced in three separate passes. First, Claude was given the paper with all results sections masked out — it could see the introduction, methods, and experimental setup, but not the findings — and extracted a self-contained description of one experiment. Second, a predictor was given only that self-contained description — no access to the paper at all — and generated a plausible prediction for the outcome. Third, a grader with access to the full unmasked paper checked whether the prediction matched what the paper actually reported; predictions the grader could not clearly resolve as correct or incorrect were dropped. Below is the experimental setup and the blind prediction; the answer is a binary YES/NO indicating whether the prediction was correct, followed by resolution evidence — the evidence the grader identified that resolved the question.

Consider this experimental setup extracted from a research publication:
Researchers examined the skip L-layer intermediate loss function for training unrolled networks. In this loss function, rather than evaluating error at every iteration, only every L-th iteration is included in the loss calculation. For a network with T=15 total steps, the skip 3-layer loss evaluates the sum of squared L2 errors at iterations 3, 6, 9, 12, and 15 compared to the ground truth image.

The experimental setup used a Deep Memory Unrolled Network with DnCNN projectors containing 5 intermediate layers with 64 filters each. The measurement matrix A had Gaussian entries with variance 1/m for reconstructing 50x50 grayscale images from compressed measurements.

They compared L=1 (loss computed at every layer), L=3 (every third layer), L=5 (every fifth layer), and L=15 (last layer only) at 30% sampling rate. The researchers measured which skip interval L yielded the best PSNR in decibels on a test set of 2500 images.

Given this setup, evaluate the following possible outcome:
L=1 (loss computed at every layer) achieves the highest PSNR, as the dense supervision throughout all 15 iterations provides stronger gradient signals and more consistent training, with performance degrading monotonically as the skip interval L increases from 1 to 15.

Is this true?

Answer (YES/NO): YES